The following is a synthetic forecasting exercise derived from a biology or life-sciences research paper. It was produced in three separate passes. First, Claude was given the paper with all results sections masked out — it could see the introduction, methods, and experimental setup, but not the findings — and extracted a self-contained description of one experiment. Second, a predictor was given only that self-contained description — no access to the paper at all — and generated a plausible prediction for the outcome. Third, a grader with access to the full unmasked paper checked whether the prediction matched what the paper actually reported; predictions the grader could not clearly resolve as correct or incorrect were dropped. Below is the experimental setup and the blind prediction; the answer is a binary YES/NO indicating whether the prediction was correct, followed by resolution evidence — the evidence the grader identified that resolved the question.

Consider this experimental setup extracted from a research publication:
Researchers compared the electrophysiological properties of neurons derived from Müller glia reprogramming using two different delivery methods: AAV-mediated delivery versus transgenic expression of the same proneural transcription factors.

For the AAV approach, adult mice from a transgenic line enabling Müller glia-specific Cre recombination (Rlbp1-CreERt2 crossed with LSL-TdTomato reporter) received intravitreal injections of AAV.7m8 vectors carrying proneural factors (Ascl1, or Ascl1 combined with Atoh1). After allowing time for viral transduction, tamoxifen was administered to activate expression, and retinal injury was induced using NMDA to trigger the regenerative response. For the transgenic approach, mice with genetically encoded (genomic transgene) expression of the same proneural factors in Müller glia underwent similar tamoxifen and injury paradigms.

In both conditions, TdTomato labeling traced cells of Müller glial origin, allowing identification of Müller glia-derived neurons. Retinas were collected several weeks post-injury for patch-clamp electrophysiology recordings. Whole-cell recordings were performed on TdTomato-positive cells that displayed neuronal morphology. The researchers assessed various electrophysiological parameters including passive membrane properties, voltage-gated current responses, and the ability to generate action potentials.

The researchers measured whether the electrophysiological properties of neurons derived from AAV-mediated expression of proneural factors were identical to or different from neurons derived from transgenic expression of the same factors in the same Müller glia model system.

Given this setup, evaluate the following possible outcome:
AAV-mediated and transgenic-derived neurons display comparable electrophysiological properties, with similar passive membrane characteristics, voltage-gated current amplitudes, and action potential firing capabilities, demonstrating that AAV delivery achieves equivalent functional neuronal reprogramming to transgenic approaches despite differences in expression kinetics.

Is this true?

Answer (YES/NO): NO